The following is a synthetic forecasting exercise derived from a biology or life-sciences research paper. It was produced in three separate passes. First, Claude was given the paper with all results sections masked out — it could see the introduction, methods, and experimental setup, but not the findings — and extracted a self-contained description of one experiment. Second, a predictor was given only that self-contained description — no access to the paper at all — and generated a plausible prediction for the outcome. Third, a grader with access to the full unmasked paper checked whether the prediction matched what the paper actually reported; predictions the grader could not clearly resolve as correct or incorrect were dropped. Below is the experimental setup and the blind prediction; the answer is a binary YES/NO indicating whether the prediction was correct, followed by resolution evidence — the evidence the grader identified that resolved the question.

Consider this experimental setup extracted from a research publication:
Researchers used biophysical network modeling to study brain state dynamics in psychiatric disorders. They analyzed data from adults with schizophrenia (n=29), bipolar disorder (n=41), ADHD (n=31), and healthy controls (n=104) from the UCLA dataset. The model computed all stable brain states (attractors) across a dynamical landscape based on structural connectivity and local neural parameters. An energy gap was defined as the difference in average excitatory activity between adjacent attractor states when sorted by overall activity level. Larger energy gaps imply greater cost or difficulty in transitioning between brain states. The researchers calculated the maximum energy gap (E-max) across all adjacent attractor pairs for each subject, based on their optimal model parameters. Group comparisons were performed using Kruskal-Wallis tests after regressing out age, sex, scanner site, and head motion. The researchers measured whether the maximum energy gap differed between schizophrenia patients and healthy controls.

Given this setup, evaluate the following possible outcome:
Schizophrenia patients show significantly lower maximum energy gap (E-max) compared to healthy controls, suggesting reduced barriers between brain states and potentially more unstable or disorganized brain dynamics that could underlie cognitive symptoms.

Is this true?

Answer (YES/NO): NO